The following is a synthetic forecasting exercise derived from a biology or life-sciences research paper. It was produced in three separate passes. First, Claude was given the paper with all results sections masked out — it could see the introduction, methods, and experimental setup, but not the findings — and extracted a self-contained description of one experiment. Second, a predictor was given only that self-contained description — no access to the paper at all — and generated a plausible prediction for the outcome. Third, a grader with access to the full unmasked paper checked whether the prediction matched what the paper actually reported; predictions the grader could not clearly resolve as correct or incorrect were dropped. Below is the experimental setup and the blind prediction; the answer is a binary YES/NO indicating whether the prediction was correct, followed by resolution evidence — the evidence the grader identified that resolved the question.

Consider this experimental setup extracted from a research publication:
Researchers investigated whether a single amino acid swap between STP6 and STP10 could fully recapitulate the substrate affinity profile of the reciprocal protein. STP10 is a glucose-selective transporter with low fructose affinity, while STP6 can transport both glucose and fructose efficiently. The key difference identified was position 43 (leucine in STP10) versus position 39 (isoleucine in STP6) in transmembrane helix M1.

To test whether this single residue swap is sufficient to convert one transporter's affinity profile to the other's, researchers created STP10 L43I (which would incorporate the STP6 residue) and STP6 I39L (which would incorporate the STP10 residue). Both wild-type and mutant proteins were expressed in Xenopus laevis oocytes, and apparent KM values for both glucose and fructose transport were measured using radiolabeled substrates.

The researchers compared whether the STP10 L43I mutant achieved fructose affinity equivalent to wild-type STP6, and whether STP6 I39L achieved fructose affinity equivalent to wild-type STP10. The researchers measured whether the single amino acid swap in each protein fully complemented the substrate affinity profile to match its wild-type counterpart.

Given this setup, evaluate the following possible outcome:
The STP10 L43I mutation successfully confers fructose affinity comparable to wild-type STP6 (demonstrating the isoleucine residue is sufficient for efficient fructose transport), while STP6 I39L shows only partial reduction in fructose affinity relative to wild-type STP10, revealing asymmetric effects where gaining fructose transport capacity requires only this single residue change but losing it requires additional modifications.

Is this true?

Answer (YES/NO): NO